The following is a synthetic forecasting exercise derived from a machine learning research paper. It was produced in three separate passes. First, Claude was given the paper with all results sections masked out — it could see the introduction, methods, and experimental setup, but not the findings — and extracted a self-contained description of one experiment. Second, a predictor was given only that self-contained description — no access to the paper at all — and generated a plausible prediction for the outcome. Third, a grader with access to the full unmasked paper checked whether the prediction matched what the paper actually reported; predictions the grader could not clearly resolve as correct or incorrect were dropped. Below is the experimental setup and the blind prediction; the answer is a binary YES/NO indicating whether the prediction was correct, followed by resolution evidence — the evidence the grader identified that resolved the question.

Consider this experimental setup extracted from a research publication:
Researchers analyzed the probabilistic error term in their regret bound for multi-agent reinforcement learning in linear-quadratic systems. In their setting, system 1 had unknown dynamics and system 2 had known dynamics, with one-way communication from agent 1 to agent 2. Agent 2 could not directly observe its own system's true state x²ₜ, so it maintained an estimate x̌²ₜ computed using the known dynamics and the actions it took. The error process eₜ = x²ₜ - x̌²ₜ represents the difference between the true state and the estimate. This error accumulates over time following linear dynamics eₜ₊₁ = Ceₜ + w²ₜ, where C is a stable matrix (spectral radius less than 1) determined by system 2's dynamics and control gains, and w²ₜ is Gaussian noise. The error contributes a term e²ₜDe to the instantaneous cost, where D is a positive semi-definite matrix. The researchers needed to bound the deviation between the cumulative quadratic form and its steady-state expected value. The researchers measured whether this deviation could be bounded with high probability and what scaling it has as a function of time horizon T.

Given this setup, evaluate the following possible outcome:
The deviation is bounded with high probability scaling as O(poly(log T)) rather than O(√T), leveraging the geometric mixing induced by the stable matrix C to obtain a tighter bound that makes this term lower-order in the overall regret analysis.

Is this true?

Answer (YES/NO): NO